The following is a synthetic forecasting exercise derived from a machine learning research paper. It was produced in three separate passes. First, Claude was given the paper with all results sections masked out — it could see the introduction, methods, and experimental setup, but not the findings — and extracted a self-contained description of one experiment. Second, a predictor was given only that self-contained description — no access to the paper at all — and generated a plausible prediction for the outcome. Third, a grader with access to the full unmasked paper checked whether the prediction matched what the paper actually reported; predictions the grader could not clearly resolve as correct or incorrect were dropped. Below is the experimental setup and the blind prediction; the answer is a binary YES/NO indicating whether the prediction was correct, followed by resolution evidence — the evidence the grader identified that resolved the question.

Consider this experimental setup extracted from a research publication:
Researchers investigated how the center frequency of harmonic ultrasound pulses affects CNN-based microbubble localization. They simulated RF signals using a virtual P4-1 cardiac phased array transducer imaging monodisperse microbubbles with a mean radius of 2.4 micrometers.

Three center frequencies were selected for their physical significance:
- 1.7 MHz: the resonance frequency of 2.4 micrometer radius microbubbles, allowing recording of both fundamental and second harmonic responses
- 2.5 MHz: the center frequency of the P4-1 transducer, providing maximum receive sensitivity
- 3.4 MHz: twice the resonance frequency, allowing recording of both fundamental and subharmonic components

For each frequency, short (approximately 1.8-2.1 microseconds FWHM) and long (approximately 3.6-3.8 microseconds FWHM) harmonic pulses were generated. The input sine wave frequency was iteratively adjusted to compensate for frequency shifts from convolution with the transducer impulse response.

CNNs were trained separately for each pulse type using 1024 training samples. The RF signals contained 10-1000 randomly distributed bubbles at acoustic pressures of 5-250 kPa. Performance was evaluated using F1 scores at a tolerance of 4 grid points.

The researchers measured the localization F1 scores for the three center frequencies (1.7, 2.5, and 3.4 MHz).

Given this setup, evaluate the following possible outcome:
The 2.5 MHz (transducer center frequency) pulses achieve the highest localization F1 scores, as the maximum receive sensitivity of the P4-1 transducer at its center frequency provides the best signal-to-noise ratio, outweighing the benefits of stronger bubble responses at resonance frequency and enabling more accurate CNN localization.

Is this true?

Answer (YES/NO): YES